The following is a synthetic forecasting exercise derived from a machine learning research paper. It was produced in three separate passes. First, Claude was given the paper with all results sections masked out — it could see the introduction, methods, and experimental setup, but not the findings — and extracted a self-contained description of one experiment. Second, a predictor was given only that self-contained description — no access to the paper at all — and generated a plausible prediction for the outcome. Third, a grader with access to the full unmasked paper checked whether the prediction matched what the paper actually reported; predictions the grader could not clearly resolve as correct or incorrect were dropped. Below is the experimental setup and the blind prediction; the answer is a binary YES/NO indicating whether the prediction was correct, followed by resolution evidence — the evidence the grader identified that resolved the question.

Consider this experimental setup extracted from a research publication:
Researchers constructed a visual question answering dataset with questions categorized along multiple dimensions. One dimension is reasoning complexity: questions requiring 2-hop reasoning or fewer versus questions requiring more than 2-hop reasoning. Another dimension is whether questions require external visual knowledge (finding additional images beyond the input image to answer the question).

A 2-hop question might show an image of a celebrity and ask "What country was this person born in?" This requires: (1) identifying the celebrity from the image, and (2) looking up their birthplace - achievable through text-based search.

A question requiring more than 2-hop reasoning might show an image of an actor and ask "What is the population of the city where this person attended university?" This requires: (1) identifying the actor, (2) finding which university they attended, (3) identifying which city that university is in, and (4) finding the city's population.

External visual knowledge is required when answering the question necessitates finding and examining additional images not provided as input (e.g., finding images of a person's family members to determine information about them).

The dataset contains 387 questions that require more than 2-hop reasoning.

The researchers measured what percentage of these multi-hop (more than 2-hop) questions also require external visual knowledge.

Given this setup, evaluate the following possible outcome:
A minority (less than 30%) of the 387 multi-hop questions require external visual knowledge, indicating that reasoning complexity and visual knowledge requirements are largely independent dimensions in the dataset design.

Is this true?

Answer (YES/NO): NO